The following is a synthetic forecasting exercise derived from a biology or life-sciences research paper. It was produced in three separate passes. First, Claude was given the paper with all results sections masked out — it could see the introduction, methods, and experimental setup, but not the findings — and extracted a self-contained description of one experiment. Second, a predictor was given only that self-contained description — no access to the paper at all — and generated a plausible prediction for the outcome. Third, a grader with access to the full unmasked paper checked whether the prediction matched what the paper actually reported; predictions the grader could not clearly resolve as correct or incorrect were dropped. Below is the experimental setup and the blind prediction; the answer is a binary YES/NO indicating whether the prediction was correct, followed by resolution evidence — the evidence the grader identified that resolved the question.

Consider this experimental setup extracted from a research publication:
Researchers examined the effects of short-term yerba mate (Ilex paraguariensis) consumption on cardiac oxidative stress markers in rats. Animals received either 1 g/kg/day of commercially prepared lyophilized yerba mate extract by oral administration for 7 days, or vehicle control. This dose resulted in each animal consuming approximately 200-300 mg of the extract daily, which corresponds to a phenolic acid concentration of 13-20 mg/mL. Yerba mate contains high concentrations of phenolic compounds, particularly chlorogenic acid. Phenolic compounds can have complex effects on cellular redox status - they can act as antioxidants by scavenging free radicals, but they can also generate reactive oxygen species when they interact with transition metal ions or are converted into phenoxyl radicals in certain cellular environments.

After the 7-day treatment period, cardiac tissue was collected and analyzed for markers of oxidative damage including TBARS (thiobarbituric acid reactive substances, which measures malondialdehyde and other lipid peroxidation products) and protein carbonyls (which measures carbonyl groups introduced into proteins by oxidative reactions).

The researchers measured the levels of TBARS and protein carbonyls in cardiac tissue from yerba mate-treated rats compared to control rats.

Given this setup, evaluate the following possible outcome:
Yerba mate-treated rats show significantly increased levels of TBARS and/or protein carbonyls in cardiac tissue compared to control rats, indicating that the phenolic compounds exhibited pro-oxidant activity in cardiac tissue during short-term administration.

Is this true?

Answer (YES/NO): YES